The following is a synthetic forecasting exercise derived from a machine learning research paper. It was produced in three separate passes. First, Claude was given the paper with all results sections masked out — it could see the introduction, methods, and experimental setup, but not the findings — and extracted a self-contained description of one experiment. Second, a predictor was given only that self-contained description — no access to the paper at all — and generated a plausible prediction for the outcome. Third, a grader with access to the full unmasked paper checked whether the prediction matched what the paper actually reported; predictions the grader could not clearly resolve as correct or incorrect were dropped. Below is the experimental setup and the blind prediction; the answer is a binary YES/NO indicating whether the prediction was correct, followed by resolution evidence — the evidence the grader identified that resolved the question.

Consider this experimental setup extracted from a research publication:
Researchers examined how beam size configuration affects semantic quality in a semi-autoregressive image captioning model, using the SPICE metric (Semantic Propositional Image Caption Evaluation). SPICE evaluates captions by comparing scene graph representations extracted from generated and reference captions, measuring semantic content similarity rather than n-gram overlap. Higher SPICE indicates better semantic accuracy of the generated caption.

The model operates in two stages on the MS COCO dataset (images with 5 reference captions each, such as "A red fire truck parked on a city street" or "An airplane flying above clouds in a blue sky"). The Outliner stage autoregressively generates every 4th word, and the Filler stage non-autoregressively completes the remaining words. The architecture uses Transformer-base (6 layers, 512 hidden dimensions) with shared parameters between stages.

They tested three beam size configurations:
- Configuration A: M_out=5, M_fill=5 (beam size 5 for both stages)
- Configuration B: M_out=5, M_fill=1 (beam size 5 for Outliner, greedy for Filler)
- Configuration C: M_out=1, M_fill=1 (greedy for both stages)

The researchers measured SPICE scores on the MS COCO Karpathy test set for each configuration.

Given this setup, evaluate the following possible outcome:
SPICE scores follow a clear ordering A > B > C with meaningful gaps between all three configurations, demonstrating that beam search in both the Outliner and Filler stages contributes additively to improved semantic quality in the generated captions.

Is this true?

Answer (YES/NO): NO